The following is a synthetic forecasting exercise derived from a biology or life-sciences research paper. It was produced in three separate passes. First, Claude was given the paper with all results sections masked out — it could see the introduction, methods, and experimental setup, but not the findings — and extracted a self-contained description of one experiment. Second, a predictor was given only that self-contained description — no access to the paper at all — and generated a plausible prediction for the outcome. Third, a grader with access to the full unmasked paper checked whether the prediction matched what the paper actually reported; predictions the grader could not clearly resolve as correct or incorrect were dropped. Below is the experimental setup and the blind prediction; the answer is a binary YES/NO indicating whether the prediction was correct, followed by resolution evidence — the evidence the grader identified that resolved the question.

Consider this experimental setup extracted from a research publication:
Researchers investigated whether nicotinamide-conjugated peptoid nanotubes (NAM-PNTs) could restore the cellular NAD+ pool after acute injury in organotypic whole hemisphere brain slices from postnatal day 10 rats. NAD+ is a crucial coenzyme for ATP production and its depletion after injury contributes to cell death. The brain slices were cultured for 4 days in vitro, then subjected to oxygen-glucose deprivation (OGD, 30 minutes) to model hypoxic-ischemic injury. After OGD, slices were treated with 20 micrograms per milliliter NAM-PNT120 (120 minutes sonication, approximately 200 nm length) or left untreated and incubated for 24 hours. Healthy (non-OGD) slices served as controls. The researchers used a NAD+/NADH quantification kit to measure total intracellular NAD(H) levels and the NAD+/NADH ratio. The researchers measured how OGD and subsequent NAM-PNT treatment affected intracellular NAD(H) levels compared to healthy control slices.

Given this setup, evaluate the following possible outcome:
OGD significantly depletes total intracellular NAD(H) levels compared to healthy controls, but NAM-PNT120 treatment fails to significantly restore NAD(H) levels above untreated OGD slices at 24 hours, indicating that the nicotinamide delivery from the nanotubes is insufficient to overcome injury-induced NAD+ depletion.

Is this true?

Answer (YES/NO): NO